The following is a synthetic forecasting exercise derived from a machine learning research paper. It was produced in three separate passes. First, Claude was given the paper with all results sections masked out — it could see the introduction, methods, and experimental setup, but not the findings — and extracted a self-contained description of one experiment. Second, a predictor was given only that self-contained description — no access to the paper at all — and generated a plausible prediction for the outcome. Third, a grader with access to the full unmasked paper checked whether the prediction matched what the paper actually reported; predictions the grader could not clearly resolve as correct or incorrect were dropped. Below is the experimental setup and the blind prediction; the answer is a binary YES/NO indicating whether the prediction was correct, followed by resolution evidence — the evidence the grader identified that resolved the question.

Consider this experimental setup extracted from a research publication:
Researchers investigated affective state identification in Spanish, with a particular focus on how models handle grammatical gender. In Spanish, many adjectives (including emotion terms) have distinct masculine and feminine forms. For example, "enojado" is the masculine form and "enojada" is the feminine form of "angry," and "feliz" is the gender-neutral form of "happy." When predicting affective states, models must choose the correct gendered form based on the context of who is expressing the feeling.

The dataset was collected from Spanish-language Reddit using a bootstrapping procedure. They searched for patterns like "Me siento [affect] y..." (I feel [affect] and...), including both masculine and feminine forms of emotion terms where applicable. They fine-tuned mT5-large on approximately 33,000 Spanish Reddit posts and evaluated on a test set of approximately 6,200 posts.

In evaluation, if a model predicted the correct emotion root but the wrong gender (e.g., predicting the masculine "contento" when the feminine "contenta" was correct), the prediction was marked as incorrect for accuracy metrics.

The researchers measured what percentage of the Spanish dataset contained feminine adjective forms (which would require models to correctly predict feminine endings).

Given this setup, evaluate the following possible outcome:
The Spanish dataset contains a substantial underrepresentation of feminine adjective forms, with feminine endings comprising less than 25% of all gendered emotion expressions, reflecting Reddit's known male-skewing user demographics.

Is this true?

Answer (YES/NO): NO